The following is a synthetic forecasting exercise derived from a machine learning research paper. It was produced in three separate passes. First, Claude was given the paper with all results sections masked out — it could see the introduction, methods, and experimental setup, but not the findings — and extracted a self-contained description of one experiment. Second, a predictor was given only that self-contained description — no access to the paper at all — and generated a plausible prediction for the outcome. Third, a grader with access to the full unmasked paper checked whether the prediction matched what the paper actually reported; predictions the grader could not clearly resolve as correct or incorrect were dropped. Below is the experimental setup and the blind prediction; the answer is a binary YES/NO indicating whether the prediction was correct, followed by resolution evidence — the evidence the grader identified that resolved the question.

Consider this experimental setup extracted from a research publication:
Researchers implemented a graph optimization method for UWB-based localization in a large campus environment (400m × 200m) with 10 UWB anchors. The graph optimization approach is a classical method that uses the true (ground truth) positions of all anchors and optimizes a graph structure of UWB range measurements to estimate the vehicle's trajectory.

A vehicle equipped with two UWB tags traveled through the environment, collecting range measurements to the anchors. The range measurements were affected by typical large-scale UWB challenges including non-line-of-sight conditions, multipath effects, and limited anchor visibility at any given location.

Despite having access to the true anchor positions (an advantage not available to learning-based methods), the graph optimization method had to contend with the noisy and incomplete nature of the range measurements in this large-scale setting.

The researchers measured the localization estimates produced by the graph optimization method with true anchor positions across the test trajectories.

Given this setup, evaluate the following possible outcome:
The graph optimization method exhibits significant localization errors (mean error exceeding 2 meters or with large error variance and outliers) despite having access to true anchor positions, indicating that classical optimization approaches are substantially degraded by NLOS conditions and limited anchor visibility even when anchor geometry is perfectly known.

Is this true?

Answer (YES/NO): YES